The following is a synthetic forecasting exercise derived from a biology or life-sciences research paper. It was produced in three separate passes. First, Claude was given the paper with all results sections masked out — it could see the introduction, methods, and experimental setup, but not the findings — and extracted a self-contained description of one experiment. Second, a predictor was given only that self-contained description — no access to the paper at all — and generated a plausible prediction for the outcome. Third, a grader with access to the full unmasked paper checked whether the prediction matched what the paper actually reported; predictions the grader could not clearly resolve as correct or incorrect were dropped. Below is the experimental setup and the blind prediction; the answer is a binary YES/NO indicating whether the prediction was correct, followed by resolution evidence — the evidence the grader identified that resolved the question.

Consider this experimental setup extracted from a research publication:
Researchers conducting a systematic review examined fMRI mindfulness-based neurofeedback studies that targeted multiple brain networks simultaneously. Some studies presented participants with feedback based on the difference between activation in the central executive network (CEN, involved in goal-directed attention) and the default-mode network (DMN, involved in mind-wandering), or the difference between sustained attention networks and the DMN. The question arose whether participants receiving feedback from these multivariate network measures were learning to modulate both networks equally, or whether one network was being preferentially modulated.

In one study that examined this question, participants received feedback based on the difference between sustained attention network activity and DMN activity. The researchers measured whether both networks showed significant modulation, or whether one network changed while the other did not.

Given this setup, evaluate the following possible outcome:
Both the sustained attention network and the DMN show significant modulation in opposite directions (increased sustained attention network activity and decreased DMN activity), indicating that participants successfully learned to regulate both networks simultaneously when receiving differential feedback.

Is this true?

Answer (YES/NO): NO